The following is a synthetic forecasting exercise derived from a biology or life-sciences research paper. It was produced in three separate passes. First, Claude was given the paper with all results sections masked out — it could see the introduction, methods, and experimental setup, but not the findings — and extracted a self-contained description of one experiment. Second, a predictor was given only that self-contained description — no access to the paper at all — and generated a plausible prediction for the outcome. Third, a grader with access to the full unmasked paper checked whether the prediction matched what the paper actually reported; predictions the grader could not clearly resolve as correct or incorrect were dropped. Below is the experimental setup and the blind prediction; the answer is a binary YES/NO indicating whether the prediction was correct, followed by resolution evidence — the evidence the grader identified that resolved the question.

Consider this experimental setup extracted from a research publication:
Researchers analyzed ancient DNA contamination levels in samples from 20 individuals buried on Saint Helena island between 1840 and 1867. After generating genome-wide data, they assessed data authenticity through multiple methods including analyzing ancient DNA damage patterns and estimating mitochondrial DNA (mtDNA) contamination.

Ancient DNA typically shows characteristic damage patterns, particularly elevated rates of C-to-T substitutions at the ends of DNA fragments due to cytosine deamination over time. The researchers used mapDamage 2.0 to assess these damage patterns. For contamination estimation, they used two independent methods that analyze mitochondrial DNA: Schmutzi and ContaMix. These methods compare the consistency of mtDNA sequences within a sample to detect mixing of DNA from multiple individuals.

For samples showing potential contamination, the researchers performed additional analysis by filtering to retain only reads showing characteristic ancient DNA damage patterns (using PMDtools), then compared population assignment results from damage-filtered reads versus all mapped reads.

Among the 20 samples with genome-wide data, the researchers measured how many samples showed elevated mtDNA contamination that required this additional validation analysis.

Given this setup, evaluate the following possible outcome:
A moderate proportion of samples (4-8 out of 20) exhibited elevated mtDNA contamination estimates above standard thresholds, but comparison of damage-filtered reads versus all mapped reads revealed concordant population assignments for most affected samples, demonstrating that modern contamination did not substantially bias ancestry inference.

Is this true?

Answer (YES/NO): NO